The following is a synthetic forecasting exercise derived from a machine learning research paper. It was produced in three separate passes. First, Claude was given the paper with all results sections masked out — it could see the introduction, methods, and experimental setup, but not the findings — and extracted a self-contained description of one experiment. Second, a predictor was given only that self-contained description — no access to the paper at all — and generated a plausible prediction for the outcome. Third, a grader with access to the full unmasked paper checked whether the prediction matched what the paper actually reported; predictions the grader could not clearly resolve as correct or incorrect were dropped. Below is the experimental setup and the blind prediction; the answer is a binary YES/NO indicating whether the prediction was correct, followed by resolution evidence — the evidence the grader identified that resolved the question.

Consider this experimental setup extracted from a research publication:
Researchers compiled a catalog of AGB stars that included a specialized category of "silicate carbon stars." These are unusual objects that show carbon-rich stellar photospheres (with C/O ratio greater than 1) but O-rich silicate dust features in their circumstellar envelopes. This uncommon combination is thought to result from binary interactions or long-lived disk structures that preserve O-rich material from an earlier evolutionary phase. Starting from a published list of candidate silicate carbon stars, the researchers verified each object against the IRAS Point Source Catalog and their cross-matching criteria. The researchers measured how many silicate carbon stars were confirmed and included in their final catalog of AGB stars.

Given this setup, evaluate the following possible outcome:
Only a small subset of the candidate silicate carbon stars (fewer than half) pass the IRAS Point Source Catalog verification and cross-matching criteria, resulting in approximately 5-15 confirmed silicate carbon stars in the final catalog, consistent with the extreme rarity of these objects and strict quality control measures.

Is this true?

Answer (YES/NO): NO